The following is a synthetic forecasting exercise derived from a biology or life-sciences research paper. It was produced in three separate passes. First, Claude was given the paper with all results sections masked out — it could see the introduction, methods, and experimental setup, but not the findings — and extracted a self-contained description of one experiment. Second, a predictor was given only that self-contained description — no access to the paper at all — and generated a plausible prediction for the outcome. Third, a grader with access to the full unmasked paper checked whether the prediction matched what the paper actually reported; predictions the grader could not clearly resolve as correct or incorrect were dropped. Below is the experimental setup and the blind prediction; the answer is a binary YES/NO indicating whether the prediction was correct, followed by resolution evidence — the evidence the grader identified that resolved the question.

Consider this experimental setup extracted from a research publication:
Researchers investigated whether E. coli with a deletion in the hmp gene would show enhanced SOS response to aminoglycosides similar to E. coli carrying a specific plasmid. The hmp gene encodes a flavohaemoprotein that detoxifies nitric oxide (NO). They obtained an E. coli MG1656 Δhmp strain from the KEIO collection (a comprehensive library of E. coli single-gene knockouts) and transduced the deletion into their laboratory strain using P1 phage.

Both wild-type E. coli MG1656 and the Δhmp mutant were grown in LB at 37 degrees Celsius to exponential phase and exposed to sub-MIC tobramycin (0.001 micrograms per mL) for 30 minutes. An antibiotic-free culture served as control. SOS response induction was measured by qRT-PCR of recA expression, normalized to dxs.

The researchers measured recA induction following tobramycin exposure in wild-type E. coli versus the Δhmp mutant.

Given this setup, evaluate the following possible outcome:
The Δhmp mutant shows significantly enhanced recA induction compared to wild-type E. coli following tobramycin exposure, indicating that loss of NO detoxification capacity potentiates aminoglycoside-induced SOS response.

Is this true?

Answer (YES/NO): NO